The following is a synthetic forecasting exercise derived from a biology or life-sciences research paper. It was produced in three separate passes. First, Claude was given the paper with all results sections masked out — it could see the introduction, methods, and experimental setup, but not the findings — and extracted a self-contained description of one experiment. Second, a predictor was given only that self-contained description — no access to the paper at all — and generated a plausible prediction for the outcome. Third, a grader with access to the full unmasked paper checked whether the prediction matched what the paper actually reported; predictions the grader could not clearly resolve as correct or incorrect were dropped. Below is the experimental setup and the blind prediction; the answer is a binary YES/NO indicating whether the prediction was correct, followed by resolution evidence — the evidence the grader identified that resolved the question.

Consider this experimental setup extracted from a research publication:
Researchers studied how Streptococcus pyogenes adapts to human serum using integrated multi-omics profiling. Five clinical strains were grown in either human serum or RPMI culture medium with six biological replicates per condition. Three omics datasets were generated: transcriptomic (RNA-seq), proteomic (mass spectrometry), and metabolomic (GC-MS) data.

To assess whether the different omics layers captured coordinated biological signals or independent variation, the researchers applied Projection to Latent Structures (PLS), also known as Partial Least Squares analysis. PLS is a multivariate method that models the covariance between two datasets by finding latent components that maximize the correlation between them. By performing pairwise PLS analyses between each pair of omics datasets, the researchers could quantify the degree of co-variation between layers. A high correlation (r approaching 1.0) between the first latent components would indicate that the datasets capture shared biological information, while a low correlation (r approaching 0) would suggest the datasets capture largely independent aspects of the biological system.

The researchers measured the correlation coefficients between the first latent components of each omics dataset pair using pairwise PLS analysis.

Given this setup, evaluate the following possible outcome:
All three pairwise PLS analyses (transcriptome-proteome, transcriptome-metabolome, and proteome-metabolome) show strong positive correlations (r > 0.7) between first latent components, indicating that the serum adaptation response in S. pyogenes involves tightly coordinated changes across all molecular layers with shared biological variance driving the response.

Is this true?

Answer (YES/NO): YES